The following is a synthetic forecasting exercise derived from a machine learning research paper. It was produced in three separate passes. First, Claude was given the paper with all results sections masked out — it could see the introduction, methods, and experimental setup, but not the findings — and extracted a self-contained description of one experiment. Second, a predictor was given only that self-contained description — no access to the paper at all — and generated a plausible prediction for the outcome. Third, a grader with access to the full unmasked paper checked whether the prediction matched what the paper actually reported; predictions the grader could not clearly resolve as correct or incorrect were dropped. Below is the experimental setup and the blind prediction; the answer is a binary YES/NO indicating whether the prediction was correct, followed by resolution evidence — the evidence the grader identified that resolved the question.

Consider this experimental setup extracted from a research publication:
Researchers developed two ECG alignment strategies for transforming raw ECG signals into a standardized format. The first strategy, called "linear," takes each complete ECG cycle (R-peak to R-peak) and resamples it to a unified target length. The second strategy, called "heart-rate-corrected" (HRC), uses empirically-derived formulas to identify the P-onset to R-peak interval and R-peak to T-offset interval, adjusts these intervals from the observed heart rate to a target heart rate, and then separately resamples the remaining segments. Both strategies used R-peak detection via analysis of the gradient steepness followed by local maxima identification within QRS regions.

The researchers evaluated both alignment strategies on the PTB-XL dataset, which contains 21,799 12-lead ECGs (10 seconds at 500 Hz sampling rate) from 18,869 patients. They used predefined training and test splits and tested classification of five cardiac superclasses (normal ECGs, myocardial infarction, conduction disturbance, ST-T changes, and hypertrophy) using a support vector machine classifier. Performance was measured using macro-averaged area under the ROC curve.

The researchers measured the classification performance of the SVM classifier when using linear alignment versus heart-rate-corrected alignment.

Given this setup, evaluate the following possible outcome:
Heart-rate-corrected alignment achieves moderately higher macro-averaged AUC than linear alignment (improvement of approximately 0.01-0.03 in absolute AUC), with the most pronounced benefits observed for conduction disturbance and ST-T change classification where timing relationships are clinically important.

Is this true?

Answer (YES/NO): NO